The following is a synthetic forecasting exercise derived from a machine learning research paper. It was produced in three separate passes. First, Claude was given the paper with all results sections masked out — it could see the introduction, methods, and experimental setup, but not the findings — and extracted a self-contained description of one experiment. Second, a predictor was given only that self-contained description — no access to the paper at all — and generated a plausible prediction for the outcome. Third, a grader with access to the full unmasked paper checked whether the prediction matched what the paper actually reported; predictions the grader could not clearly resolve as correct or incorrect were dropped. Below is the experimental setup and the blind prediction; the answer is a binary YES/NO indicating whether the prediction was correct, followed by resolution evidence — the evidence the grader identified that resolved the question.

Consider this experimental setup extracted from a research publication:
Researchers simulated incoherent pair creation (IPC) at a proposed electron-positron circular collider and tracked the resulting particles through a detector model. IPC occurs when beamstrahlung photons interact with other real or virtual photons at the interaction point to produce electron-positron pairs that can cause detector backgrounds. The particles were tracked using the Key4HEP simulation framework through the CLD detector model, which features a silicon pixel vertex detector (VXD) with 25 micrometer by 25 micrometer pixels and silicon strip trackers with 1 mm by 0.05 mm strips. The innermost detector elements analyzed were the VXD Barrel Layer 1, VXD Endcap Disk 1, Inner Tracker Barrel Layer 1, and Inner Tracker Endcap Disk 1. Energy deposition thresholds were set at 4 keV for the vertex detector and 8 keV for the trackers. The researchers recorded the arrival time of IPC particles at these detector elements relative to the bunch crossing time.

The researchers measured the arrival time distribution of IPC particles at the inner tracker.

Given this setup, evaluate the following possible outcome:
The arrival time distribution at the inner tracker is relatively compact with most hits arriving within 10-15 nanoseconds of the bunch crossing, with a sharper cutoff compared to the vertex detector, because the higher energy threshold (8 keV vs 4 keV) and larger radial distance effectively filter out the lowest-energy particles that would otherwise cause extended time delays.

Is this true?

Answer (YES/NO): NO